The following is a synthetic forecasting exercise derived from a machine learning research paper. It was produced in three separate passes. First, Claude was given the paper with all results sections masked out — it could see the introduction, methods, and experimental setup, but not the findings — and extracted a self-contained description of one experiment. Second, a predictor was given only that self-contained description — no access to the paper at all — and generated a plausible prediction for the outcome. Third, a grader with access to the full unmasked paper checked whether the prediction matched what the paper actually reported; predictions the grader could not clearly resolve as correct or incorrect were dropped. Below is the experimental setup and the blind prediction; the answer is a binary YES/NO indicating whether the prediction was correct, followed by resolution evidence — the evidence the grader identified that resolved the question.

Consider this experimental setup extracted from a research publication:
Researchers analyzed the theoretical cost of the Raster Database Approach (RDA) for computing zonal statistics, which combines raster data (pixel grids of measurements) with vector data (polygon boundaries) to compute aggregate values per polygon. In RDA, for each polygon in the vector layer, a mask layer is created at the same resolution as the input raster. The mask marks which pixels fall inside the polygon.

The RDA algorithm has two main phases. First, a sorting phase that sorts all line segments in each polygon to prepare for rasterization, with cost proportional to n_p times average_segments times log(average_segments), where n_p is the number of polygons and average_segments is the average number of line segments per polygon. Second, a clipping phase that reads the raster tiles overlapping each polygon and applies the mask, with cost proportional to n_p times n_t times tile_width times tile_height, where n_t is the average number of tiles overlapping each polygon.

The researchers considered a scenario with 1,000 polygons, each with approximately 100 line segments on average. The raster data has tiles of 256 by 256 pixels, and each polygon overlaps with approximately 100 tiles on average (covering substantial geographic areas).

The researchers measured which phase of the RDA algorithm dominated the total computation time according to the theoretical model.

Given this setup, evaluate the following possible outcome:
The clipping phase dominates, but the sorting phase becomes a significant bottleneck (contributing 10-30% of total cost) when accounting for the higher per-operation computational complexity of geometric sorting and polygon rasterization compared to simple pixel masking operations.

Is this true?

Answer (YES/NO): NO